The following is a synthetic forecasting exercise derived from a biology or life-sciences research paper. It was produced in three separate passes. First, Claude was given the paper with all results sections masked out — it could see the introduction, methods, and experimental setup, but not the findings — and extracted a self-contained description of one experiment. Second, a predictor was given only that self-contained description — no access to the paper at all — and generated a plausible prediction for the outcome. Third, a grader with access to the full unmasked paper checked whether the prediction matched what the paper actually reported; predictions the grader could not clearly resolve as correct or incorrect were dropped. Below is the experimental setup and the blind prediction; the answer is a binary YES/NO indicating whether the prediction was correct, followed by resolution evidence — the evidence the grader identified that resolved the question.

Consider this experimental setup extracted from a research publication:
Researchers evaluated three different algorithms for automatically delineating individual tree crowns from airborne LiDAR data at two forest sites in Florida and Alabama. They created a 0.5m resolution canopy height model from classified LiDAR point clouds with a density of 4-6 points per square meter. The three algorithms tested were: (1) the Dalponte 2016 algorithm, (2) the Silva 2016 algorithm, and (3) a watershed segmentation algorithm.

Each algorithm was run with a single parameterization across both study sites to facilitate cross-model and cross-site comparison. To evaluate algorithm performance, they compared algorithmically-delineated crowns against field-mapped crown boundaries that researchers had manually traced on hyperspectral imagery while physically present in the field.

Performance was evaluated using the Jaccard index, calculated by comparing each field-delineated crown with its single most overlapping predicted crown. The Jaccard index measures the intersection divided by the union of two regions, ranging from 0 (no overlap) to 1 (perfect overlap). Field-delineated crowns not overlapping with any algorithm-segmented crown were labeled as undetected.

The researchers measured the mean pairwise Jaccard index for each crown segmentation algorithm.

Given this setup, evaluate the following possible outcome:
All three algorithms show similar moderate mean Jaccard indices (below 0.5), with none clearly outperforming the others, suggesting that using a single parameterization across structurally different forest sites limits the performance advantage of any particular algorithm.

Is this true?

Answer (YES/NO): NO